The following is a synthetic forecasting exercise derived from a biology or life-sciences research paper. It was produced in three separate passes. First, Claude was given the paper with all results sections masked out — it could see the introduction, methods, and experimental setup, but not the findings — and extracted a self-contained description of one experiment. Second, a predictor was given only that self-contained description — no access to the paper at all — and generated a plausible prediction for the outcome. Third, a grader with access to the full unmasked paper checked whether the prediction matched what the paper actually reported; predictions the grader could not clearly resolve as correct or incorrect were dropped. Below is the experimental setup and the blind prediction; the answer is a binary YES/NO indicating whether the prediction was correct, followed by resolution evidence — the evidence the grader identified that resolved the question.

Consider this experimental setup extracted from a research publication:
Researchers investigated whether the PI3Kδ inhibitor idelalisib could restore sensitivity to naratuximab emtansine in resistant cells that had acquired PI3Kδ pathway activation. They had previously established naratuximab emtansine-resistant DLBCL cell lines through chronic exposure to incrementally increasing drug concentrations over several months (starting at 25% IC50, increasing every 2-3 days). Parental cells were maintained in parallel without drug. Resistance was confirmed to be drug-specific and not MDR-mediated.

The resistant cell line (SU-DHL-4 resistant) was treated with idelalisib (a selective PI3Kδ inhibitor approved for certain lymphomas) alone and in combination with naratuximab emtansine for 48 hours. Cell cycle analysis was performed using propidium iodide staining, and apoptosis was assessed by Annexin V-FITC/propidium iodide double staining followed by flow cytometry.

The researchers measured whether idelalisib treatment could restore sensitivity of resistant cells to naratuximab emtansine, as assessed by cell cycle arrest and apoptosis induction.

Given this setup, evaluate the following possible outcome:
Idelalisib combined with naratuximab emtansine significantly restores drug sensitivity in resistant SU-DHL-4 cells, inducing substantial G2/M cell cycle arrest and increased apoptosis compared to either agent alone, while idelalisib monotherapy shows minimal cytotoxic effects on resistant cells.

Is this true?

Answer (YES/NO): NO